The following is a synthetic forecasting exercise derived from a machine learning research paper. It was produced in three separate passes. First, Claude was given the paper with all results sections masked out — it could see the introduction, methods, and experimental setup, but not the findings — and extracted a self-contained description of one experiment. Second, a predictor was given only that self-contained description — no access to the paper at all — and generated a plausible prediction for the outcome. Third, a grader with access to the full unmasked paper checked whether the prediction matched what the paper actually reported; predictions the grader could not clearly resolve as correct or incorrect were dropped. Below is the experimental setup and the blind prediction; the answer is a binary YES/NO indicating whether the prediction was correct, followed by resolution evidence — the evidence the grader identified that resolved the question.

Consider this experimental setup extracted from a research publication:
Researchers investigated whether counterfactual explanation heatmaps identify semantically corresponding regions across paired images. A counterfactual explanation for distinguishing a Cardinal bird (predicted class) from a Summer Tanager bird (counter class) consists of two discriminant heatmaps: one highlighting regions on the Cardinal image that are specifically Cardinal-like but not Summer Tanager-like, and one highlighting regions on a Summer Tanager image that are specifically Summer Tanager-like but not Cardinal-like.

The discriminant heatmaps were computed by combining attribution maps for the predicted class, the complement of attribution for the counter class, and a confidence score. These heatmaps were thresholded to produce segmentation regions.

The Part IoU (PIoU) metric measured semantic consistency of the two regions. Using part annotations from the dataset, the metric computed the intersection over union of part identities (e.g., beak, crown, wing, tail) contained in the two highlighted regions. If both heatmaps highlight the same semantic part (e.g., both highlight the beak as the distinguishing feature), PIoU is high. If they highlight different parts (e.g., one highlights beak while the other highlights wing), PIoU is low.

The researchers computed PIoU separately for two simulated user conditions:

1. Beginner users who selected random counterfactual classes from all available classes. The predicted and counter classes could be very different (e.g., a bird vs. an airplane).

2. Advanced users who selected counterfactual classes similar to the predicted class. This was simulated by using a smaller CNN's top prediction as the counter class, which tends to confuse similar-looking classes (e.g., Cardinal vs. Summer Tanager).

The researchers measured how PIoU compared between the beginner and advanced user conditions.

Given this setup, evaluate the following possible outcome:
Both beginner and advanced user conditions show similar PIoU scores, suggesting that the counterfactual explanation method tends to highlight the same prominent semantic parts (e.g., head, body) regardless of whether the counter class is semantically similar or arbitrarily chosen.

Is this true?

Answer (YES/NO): YES